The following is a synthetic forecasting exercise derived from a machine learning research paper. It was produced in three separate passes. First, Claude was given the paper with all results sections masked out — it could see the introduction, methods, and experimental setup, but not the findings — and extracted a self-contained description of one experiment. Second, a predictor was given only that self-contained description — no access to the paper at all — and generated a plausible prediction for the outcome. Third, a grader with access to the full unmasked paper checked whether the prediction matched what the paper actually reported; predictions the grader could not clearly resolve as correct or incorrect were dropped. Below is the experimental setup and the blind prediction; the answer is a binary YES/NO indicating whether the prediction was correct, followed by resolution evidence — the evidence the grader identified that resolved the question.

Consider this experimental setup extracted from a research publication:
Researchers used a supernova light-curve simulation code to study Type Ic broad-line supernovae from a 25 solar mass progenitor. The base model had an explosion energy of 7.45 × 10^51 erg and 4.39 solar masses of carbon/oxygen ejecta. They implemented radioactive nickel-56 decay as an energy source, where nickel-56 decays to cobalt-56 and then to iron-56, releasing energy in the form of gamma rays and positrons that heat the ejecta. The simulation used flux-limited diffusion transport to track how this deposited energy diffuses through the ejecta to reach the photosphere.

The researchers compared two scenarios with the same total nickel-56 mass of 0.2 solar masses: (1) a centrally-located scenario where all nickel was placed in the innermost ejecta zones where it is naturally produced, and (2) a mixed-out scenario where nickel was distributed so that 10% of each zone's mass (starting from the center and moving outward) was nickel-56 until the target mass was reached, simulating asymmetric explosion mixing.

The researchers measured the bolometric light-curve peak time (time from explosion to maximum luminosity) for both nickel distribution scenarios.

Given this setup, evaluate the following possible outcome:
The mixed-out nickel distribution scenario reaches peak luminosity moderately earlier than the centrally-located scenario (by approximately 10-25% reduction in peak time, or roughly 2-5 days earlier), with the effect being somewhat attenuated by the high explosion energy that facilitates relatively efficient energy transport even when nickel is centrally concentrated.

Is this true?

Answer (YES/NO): NO